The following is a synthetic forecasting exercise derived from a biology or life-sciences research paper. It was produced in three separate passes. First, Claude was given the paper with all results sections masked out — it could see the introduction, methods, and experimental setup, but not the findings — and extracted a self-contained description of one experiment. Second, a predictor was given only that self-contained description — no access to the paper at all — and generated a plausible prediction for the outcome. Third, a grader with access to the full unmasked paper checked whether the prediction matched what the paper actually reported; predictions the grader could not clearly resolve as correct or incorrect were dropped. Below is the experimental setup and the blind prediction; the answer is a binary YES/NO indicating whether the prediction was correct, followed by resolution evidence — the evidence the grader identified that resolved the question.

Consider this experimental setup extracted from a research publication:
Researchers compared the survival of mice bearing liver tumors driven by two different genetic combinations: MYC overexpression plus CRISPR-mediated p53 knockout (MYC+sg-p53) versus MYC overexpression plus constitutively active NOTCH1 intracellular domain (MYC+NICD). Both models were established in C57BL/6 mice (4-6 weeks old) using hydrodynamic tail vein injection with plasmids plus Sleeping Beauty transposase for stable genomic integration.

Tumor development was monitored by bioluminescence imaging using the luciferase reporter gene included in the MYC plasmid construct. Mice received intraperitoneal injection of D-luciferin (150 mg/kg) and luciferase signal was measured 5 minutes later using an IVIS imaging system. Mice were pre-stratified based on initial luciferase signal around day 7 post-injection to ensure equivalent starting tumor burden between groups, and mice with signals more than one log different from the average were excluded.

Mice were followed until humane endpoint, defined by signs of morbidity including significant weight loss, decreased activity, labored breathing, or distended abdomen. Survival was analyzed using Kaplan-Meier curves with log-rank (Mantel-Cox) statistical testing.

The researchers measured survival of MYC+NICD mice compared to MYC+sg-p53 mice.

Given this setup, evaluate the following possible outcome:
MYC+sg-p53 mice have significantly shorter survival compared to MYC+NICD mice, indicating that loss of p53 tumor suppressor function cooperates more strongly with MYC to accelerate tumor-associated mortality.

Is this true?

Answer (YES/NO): NO